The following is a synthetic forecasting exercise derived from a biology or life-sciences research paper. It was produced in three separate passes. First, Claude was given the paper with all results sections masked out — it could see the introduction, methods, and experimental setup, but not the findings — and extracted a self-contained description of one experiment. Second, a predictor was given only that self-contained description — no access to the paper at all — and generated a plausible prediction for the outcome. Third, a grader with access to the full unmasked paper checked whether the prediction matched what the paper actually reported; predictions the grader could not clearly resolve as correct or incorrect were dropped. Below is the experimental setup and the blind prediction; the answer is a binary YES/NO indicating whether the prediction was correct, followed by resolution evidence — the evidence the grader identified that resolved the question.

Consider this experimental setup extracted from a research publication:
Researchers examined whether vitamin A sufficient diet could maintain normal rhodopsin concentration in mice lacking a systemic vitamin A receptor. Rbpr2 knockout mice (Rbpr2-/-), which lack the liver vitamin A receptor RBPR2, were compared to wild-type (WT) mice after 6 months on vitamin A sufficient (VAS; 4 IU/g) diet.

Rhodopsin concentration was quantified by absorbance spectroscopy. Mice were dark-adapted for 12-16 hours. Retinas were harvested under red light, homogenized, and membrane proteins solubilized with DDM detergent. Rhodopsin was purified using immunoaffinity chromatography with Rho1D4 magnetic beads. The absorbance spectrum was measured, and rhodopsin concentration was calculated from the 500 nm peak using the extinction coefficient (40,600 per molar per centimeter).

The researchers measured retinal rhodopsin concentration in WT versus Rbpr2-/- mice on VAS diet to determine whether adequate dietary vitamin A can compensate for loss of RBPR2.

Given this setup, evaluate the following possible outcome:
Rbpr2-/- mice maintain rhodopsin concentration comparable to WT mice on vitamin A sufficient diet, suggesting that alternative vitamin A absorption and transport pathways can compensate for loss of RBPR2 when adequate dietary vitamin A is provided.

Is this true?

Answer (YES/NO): NO